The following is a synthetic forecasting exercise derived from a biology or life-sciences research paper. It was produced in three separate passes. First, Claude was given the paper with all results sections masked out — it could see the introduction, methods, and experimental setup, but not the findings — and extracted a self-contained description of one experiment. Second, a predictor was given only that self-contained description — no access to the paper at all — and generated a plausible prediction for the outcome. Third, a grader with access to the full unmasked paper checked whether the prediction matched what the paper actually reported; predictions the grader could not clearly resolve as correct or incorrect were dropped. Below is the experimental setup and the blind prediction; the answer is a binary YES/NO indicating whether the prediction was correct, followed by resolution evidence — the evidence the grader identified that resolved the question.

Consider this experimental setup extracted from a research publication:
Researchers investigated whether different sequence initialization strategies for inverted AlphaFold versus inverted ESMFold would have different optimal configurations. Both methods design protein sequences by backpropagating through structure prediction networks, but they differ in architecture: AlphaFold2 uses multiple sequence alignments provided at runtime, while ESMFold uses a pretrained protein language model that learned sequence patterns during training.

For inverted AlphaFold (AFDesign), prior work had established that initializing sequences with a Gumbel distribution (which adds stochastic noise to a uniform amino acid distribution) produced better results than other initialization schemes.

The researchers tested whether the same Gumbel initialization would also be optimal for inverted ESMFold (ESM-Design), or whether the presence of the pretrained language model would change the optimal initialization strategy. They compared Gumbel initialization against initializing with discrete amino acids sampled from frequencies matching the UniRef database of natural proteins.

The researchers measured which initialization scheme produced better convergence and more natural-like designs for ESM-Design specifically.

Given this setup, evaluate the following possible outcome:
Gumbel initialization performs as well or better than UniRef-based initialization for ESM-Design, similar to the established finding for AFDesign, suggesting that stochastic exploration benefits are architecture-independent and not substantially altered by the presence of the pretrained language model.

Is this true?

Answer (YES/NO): NO